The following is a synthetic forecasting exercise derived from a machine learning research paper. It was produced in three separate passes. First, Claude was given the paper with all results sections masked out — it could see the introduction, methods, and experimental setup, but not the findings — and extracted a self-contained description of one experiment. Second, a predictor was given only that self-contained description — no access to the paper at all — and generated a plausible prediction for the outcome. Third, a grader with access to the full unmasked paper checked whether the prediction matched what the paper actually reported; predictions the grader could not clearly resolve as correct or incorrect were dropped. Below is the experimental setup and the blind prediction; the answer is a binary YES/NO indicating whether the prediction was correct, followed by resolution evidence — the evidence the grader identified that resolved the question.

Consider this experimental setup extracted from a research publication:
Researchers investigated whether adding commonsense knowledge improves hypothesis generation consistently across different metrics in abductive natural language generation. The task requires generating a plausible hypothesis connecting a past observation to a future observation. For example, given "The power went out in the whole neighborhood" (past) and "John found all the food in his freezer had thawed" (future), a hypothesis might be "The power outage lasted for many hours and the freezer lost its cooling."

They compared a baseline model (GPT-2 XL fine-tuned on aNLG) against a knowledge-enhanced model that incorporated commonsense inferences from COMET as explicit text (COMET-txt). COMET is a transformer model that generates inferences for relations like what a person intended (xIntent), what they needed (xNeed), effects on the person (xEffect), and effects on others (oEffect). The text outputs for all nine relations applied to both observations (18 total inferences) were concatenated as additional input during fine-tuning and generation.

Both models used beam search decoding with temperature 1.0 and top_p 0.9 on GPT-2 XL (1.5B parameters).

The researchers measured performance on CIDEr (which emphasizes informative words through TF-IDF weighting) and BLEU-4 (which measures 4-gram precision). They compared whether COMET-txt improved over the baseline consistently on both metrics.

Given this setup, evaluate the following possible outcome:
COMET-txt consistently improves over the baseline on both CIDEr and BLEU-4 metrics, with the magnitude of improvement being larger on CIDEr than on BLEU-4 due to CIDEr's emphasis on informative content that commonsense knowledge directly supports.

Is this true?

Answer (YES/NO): NO